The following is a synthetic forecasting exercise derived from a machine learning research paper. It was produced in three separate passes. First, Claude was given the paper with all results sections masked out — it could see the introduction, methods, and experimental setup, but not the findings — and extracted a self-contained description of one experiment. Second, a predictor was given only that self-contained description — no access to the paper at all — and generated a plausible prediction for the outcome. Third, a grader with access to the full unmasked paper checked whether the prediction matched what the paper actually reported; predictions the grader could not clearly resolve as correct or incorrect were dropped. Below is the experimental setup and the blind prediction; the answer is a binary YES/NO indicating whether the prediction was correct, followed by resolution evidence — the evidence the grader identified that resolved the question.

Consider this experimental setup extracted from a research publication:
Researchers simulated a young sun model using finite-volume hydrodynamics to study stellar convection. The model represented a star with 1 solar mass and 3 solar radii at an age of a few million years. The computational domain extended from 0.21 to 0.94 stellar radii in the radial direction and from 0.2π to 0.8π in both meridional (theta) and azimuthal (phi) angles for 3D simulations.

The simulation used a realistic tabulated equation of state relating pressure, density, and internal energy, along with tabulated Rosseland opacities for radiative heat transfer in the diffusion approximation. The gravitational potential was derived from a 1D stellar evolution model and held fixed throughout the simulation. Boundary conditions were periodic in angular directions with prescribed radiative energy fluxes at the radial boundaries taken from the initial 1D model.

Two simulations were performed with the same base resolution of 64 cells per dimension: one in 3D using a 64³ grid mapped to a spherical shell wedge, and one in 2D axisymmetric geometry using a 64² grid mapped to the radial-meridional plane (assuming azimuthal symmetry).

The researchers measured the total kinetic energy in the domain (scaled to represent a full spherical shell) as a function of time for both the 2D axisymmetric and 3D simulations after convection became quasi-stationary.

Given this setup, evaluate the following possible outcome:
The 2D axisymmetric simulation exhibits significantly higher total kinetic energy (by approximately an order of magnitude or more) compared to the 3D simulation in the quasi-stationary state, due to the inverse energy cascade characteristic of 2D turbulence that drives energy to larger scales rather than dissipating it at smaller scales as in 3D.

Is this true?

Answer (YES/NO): NO